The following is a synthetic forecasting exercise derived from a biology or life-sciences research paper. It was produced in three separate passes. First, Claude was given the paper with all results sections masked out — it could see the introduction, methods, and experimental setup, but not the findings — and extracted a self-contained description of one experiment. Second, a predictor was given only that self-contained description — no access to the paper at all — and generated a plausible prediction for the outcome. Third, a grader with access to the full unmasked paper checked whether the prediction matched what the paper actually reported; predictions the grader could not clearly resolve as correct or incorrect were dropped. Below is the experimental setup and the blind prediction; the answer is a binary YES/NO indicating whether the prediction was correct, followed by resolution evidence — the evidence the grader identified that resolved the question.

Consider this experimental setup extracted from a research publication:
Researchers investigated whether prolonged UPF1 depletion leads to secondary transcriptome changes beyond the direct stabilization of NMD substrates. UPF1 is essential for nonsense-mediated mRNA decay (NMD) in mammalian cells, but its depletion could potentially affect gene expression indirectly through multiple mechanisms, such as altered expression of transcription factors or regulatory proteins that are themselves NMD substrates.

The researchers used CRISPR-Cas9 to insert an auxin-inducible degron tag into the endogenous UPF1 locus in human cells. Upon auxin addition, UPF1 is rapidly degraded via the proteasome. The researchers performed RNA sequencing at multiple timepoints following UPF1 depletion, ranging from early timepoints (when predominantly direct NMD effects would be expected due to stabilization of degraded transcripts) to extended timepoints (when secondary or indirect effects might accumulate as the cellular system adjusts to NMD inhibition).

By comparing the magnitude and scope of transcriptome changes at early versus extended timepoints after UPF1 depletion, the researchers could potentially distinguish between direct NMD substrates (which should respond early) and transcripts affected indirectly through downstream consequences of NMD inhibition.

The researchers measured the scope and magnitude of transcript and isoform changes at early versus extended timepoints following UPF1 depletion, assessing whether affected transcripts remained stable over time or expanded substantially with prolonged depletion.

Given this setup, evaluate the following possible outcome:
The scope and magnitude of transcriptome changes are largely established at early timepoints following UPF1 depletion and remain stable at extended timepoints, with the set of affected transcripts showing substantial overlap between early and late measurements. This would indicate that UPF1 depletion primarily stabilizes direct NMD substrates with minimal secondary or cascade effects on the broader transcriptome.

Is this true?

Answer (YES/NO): NO